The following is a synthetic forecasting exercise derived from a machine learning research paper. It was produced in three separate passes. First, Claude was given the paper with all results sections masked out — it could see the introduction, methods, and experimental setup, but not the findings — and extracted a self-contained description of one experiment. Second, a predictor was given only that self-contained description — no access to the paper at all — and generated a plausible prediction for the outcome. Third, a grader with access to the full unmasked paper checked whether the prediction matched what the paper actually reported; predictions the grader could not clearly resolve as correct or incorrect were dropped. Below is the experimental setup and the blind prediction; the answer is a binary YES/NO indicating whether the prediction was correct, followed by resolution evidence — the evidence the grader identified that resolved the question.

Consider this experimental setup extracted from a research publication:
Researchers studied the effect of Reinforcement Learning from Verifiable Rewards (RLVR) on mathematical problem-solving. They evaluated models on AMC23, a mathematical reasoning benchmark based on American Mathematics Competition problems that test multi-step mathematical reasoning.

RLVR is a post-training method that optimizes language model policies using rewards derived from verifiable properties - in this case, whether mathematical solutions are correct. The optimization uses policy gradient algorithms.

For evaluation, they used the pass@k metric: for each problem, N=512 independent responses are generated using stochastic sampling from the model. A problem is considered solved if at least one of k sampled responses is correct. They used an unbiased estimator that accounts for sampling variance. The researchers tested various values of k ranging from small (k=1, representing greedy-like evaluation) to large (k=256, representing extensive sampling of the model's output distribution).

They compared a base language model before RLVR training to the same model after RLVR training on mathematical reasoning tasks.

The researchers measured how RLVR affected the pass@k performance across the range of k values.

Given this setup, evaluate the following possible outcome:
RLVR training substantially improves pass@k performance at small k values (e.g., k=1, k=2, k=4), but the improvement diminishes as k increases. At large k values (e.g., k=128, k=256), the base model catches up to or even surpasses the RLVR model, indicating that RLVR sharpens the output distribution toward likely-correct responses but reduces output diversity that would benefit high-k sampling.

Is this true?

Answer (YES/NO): YES